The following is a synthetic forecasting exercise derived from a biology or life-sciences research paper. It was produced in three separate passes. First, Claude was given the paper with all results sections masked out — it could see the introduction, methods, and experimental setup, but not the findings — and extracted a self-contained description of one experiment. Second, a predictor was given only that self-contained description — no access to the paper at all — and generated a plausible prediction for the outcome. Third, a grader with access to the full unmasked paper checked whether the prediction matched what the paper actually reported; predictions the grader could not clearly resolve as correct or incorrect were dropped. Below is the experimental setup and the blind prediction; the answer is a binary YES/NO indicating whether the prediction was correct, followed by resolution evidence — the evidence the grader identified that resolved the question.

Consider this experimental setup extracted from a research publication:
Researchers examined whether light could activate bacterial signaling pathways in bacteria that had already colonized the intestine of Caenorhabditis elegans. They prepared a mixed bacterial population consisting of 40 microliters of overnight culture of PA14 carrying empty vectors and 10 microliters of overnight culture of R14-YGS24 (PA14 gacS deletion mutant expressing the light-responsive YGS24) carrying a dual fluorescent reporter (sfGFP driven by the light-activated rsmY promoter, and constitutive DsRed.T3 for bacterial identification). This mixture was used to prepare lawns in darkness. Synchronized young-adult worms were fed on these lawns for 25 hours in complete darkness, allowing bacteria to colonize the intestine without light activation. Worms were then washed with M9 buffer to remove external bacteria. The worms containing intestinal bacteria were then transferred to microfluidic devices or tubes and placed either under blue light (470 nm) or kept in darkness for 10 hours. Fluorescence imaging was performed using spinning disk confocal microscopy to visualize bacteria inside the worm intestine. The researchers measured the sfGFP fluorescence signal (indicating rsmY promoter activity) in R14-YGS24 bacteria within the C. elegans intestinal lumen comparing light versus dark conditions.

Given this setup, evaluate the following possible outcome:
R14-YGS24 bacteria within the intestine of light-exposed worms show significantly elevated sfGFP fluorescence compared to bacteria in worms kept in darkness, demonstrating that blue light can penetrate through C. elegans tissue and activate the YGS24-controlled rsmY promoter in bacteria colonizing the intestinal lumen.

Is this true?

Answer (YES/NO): YES